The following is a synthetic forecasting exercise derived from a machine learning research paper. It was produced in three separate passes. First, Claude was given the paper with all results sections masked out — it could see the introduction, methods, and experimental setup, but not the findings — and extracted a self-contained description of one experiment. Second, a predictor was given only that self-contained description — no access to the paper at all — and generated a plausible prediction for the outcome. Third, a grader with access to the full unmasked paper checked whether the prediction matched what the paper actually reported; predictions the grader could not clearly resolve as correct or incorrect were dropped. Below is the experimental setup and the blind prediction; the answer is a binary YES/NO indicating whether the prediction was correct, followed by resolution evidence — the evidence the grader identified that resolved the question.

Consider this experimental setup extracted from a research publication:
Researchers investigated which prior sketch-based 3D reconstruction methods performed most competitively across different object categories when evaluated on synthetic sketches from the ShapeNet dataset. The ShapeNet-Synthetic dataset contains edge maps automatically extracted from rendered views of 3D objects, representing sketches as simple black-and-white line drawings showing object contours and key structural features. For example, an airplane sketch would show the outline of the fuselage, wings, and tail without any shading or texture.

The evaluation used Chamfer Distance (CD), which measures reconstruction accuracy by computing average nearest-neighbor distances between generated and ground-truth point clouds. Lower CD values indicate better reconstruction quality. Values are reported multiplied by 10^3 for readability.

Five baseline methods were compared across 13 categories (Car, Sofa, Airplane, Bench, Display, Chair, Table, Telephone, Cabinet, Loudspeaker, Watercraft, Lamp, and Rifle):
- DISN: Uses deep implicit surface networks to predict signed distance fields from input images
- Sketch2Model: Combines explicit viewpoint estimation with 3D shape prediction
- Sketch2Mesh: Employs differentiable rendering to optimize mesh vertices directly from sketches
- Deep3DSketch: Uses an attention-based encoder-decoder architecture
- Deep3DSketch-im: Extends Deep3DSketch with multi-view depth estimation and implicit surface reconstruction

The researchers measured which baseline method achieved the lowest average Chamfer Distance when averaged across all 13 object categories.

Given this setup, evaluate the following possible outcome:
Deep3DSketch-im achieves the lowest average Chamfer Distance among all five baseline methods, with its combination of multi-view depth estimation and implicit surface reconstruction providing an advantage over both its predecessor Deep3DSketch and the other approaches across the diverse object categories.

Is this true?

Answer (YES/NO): YES